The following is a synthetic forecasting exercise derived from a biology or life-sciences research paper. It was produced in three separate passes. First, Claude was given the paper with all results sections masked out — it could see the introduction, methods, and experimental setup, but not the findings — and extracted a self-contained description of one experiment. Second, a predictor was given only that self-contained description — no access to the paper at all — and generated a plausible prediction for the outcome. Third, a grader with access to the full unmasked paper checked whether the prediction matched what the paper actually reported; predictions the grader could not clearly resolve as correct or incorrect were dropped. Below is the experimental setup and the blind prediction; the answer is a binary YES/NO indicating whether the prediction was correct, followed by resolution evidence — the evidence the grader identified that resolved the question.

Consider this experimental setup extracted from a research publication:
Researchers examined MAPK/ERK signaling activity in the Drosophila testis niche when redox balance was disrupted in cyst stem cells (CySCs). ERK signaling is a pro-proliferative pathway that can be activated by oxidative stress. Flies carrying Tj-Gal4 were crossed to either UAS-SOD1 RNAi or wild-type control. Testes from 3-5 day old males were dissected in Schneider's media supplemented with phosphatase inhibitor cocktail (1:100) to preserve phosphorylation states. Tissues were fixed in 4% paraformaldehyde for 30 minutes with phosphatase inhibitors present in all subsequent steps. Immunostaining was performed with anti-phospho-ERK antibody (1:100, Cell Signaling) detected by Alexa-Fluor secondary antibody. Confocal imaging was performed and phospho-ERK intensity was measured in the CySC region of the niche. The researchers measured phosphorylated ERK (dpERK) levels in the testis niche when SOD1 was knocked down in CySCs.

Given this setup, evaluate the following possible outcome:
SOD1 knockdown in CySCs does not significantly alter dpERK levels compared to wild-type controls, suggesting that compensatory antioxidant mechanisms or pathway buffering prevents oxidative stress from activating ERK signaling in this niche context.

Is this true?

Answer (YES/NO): NO